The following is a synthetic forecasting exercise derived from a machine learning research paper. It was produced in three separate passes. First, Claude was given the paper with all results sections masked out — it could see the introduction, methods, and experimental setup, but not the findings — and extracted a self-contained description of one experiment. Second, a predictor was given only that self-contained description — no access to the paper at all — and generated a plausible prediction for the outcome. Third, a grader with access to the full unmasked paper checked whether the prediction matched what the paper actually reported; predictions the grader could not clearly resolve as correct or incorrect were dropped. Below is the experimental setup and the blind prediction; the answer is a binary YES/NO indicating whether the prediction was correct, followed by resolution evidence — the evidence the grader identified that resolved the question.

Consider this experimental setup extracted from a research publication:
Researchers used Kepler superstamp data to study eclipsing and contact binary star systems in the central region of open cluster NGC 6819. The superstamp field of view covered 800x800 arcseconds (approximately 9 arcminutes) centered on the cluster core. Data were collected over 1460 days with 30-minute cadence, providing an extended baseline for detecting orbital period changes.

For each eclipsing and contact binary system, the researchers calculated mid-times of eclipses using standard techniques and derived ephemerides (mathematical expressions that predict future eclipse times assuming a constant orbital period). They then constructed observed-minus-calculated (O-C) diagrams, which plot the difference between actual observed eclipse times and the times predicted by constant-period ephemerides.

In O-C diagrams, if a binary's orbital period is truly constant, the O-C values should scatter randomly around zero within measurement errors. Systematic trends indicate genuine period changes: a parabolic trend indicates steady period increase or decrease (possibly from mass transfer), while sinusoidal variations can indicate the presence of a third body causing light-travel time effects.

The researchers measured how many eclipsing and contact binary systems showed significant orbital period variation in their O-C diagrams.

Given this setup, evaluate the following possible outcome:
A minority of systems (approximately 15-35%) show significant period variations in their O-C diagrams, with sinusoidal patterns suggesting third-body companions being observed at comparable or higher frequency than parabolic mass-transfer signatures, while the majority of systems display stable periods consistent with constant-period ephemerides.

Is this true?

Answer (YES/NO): NO